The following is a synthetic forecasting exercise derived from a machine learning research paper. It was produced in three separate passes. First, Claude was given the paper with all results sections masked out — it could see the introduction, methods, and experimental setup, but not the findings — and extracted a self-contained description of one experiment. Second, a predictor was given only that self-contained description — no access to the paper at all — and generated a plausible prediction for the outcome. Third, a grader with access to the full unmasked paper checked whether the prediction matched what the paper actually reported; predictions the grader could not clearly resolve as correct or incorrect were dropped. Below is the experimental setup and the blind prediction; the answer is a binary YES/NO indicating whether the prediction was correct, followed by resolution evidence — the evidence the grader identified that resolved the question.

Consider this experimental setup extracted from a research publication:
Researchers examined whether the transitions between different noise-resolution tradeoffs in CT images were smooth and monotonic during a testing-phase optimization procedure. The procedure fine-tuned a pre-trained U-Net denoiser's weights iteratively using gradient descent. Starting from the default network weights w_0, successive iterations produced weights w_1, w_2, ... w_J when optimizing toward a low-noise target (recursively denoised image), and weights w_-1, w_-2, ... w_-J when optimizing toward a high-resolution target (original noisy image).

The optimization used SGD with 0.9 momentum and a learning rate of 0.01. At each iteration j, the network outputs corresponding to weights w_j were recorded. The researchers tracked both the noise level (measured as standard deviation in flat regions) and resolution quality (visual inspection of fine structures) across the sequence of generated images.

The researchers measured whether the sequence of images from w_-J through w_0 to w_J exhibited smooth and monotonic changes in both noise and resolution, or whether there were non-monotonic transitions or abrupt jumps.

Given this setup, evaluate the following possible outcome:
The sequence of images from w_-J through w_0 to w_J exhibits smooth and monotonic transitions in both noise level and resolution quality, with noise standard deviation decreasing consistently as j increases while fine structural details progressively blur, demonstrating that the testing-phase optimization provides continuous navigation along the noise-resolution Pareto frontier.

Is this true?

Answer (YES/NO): YES